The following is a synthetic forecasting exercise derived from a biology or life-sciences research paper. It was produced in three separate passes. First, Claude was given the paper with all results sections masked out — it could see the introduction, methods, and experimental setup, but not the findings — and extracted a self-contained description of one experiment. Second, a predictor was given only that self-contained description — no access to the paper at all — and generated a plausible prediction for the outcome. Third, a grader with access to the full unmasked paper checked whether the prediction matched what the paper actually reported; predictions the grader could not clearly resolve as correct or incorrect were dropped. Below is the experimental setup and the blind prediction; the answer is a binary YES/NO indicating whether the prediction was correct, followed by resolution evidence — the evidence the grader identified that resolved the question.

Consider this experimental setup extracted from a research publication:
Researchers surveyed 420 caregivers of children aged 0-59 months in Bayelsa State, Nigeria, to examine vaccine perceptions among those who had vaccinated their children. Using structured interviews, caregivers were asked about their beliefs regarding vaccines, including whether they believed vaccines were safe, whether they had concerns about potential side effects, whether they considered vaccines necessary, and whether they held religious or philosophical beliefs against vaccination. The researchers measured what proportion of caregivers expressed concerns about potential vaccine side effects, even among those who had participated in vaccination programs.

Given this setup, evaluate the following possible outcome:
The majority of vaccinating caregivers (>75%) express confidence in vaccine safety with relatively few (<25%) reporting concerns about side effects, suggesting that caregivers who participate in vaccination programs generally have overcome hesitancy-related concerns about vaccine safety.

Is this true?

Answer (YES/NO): NO